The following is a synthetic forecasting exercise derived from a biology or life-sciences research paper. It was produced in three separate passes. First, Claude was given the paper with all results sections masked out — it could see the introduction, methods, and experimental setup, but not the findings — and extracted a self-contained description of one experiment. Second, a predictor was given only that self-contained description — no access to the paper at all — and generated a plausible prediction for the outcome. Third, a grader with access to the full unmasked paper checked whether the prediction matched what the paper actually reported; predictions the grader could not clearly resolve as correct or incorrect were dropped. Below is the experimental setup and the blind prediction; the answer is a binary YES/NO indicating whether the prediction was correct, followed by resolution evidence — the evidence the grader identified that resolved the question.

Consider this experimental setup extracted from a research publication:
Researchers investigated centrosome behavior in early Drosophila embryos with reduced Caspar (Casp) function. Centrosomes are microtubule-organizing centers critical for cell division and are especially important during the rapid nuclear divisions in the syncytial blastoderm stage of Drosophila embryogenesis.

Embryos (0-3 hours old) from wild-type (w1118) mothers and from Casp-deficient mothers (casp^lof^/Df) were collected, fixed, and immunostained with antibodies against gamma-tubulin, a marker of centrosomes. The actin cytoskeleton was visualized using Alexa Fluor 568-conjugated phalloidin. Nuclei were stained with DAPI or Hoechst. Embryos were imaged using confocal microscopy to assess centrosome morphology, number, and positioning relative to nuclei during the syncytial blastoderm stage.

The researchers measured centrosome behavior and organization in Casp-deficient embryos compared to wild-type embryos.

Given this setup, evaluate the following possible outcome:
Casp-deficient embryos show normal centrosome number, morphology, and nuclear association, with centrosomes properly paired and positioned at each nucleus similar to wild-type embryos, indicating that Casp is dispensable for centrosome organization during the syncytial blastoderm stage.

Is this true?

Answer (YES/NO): NO